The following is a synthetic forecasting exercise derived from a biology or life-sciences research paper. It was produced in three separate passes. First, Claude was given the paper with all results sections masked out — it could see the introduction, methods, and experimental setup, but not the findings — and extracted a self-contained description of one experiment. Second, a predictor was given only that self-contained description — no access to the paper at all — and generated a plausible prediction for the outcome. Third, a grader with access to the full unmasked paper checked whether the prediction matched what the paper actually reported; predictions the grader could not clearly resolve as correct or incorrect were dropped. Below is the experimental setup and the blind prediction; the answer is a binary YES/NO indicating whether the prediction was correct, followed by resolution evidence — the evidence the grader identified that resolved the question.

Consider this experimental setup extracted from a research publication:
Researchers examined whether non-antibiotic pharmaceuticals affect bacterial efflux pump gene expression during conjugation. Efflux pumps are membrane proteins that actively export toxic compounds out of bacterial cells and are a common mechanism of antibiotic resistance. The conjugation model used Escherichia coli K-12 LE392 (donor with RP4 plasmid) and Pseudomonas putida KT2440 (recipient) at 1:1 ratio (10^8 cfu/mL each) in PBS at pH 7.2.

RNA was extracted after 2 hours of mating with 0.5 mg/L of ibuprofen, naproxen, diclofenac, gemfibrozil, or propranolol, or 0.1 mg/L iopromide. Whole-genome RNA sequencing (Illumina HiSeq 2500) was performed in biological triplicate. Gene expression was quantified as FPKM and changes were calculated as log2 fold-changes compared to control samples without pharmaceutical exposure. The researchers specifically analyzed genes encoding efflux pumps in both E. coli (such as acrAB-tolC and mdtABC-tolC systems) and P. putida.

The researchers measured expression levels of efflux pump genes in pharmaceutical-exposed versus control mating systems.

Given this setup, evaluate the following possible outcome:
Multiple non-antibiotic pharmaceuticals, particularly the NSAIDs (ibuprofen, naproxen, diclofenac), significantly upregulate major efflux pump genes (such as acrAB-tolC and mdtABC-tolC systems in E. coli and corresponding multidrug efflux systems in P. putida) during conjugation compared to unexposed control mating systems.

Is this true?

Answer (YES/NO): YES